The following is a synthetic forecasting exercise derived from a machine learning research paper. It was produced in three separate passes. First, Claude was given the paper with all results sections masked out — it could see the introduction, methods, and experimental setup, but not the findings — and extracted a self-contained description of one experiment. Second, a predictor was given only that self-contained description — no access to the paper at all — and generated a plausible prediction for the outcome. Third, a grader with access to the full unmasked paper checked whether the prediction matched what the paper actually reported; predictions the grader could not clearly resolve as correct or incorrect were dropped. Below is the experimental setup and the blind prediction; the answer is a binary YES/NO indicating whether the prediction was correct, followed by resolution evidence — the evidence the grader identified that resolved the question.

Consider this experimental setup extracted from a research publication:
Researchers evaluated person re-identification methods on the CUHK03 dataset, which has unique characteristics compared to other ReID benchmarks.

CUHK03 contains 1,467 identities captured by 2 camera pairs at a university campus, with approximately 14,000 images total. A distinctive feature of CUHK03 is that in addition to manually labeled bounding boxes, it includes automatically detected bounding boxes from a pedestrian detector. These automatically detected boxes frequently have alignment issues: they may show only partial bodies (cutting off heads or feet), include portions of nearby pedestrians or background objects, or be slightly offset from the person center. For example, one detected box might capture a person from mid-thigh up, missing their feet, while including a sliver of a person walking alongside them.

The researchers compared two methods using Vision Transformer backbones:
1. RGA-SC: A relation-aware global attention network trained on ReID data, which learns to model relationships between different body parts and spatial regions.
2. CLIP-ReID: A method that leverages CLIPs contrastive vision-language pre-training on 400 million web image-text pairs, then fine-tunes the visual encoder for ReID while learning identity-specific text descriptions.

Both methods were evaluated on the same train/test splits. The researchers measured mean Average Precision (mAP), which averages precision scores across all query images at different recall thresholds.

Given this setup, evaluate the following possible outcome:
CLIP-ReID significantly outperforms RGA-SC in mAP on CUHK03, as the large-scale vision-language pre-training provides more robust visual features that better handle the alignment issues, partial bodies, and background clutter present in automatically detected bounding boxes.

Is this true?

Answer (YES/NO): YES